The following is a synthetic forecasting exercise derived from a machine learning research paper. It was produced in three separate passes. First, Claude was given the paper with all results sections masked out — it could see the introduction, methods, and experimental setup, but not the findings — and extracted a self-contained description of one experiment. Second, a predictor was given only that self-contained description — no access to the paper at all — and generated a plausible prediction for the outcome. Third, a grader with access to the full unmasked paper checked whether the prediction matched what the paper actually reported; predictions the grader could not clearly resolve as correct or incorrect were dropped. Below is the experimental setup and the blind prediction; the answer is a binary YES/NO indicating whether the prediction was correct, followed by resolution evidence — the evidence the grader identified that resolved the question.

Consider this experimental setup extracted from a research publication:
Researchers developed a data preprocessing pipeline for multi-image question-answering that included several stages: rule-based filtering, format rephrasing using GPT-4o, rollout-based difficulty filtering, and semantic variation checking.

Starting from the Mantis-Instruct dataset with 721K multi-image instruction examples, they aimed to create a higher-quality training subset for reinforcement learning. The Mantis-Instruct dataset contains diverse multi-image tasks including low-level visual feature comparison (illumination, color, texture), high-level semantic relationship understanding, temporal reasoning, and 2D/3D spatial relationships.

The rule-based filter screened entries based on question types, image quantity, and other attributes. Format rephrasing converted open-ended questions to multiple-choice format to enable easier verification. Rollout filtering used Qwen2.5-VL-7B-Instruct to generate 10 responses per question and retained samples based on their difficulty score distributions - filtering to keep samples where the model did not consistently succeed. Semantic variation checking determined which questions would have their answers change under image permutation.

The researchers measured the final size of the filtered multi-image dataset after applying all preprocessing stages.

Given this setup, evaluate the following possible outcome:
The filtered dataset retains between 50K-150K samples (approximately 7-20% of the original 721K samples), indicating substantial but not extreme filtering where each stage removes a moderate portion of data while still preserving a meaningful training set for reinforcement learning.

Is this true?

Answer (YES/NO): NO